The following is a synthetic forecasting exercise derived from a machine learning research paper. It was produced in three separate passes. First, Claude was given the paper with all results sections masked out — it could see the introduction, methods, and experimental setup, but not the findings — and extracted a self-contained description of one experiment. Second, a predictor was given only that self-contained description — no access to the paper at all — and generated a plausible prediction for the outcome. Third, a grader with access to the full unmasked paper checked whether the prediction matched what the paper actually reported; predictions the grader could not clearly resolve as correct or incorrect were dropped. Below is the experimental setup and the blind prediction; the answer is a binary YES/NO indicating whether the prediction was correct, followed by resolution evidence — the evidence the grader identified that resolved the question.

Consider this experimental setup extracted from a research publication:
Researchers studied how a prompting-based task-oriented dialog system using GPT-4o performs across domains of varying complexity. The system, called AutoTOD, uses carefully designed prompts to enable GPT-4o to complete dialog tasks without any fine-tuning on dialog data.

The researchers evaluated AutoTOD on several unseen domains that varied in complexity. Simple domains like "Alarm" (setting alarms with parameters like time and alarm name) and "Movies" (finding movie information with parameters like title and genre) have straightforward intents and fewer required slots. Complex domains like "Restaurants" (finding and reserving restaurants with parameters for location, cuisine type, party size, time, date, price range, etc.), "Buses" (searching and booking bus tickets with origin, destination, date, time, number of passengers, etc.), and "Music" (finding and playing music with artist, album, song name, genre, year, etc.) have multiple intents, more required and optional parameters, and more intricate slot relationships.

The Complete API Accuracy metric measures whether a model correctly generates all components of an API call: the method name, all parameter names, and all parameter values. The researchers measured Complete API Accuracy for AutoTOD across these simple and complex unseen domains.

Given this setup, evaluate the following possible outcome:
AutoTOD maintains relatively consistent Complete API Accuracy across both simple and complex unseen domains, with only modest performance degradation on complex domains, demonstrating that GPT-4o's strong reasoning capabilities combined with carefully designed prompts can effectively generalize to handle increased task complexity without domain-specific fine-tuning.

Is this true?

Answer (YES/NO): NO